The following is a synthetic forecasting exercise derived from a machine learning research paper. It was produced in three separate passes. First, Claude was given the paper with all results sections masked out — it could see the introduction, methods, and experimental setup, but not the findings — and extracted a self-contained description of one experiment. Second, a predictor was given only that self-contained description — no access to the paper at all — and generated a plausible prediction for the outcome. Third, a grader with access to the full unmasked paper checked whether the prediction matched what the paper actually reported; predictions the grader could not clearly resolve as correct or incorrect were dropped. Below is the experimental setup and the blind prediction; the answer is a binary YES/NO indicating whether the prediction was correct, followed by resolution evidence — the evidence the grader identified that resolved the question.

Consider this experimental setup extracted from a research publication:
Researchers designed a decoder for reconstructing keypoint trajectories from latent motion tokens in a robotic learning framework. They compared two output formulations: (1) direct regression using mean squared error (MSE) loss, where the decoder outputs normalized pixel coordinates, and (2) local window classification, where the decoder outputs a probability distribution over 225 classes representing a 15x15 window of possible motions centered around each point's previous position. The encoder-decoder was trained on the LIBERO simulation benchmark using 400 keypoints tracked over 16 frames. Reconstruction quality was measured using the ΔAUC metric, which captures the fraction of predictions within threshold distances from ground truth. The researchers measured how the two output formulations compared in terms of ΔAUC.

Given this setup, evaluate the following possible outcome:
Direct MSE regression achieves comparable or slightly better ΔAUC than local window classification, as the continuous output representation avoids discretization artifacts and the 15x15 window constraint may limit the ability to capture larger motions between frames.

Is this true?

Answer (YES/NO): NO